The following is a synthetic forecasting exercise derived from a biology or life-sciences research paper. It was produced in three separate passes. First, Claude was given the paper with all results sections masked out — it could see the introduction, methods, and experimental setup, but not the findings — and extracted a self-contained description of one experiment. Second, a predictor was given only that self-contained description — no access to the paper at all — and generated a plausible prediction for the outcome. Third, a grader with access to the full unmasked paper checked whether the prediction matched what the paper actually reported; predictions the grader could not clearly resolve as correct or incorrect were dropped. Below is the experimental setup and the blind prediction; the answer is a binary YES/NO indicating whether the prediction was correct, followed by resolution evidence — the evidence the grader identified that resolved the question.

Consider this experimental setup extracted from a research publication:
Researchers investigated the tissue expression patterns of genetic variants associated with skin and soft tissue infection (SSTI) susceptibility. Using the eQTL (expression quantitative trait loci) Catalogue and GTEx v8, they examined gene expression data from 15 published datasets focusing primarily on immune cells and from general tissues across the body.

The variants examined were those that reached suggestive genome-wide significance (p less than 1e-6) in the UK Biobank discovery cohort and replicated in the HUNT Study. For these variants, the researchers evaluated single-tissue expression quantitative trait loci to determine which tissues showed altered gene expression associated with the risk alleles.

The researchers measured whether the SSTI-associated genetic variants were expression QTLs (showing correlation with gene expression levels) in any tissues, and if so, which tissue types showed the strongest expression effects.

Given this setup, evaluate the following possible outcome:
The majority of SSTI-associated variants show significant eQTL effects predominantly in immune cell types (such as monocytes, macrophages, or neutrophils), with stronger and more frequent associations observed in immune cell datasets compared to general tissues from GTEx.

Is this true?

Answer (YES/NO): YES